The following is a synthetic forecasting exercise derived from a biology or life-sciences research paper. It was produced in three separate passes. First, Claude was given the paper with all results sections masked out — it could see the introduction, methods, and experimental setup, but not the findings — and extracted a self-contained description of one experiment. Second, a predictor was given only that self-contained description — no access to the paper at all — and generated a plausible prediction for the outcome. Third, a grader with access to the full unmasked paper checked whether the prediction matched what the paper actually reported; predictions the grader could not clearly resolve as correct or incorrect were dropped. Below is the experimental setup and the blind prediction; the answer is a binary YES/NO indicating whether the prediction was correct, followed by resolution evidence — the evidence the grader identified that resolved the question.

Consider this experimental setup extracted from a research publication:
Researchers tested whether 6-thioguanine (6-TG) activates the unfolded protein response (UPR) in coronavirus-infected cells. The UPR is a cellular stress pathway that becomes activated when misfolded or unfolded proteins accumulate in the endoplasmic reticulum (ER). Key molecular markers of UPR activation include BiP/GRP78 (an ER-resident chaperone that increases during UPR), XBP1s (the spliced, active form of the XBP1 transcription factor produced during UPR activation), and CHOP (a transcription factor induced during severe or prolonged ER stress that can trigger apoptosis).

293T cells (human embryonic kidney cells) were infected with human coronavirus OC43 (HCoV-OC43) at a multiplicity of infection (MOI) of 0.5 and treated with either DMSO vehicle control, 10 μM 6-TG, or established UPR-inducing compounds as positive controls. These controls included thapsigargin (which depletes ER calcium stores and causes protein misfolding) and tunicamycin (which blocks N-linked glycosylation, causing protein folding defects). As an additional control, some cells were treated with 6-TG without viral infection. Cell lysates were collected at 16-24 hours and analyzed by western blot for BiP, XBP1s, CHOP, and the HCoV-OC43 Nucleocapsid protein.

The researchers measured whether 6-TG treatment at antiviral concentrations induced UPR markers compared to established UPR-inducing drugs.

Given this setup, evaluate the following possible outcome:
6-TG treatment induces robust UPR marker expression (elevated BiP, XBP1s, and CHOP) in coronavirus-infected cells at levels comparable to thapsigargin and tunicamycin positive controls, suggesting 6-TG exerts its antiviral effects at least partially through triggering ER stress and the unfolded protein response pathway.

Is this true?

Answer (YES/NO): NO